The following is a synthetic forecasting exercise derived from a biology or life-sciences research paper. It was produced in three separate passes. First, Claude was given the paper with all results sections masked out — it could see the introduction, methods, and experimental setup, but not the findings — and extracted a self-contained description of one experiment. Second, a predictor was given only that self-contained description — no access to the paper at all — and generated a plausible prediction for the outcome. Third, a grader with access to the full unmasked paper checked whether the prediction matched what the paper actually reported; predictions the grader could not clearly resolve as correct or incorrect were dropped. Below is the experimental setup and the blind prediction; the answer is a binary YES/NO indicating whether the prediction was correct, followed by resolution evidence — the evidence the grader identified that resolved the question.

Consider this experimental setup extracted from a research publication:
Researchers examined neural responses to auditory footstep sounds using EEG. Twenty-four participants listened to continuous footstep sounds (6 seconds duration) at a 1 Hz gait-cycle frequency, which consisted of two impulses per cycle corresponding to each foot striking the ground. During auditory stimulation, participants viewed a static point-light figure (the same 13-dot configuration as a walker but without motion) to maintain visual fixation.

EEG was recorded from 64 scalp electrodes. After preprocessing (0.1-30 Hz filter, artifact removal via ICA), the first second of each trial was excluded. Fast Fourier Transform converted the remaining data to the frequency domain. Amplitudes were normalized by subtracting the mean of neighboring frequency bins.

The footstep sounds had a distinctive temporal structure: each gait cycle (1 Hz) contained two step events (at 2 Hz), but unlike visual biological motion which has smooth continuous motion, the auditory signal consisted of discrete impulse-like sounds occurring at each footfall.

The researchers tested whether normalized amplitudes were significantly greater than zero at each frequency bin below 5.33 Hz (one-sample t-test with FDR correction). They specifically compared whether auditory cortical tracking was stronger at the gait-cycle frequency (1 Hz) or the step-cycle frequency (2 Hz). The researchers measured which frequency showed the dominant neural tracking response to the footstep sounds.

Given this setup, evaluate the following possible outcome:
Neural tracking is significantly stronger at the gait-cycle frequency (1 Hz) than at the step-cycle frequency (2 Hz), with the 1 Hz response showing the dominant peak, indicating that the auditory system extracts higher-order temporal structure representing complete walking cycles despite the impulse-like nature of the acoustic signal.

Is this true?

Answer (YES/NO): NO